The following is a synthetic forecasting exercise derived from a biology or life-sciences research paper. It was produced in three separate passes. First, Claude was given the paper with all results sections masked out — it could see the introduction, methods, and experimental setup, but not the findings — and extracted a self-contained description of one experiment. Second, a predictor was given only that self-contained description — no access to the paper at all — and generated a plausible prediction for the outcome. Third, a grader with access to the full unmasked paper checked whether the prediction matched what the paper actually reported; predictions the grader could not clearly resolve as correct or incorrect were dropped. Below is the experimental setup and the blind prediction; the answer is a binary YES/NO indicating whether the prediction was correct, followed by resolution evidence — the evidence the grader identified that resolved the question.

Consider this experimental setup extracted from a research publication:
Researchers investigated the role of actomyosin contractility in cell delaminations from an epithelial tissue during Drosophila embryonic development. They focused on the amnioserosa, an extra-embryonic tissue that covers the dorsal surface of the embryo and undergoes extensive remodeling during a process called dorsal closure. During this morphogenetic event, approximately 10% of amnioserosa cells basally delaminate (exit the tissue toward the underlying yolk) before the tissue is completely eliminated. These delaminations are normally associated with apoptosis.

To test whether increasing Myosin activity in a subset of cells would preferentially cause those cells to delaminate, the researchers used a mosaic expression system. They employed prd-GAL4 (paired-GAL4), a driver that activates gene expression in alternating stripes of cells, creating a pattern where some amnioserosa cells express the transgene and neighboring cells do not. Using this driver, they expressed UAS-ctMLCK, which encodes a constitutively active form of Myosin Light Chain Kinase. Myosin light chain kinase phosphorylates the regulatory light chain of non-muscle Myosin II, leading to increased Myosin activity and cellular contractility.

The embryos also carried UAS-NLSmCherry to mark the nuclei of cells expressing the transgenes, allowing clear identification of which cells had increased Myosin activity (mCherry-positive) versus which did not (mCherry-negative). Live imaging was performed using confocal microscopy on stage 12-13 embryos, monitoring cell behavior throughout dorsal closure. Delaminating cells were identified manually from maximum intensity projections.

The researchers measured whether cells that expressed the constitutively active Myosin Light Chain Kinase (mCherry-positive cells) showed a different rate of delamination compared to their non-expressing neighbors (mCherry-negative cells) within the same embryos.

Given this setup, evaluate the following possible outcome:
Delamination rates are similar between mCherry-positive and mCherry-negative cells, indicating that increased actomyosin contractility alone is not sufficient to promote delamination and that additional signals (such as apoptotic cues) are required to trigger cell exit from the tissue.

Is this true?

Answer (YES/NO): NO